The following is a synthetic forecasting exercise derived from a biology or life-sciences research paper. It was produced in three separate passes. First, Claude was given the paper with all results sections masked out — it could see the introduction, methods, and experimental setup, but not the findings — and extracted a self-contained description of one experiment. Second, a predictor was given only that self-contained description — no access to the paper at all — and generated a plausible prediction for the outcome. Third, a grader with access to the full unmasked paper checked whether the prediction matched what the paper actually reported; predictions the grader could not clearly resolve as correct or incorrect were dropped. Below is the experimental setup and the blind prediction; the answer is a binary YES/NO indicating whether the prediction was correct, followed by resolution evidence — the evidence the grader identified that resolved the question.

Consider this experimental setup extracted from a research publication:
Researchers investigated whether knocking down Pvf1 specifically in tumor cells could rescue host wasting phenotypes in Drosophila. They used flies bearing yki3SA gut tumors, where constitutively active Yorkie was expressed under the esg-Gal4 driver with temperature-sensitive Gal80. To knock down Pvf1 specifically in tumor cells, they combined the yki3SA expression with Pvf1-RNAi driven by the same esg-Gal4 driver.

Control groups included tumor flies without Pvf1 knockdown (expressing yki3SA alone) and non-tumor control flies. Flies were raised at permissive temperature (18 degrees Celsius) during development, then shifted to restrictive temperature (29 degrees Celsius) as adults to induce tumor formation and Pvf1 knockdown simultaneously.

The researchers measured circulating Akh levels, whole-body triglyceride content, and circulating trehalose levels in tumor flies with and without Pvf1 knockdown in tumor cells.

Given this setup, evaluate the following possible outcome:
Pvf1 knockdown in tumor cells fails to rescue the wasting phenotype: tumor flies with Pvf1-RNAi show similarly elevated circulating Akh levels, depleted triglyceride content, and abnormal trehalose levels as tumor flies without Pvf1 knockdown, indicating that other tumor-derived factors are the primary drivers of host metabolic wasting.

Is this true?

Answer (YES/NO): NO